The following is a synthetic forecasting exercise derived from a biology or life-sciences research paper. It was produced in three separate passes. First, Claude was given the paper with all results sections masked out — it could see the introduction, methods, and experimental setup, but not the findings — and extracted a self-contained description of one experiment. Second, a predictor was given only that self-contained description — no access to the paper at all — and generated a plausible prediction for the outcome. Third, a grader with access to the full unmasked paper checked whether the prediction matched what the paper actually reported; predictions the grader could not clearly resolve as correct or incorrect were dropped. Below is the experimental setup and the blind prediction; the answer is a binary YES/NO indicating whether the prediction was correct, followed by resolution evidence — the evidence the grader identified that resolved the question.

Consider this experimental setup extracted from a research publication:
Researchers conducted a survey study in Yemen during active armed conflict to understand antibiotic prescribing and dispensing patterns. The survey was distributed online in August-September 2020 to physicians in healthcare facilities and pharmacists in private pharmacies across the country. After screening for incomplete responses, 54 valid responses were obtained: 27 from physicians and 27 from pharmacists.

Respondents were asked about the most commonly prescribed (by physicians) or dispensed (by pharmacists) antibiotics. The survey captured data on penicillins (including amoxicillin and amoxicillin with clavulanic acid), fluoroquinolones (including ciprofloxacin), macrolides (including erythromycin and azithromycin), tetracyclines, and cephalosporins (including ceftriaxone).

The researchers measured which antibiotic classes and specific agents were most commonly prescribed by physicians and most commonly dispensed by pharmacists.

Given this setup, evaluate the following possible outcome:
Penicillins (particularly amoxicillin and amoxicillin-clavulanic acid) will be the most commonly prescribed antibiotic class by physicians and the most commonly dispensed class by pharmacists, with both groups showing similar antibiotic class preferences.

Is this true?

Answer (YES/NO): YES